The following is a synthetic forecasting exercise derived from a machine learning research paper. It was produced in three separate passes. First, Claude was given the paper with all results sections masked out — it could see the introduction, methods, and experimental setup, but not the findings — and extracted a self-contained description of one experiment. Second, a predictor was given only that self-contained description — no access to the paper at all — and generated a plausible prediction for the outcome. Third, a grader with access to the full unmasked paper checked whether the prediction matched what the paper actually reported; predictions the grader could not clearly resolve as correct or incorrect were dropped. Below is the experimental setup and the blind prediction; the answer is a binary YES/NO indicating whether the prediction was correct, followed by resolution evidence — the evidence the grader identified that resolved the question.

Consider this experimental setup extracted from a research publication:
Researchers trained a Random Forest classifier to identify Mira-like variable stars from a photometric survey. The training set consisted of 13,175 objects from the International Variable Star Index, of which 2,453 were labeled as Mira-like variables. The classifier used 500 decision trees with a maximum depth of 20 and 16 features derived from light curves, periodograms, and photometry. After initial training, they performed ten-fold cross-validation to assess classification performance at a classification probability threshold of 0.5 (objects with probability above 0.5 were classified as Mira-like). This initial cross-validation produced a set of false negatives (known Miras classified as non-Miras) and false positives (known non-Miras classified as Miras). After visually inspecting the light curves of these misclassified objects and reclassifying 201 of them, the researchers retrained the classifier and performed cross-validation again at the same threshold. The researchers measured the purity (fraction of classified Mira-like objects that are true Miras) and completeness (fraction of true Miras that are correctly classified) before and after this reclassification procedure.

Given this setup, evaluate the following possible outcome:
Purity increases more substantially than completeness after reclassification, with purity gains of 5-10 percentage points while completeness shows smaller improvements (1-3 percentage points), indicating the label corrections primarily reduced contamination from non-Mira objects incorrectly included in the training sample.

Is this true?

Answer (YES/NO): NO